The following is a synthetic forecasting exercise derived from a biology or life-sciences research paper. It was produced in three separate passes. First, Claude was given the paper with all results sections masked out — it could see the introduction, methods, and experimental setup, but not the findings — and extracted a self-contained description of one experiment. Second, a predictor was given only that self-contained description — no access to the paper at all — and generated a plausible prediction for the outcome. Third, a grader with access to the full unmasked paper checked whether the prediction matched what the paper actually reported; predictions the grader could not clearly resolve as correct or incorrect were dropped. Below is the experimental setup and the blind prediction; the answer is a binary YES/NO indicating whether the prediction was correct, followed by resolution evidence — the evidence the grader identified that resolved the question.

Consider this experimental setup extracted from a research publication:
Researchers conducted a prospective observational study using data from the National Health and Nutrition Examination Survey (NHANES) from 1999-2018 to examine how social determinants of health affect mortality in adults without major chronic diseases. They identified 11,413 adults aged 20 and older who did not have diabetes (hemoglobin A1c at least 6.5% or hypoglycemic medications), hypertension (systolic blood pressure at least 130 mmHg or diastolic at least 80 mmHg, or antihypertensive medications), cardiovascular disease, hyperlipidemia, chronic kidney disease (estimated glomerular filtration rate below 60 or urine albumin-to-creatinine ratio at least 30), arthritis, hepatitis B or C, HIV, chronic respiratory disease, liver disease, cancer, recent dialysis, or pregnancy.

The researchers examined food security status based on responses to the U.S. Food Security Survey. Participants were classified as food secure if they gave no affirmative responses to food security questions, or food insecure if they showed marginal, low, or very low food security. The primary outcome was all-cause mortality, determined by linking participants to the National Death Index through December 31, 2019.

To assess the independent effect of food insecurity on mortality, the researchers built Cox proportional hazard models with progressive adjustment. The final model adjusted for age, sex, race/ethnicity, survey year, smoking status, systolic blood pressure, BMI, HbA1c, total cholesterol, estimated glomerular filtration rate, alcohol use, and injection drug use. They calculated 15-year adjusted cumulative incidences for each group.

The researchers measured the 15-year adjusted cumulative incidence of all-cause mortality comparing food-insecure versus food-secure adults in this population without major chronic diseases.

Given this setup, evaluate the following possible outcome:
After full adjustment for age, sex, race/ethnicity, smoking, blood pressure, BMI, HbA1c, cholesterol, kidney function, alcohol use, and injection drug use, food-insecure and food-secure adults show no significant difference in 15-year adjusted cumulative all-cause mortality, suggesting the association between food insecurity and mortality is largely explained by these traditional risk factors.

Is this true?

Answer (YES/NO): NO